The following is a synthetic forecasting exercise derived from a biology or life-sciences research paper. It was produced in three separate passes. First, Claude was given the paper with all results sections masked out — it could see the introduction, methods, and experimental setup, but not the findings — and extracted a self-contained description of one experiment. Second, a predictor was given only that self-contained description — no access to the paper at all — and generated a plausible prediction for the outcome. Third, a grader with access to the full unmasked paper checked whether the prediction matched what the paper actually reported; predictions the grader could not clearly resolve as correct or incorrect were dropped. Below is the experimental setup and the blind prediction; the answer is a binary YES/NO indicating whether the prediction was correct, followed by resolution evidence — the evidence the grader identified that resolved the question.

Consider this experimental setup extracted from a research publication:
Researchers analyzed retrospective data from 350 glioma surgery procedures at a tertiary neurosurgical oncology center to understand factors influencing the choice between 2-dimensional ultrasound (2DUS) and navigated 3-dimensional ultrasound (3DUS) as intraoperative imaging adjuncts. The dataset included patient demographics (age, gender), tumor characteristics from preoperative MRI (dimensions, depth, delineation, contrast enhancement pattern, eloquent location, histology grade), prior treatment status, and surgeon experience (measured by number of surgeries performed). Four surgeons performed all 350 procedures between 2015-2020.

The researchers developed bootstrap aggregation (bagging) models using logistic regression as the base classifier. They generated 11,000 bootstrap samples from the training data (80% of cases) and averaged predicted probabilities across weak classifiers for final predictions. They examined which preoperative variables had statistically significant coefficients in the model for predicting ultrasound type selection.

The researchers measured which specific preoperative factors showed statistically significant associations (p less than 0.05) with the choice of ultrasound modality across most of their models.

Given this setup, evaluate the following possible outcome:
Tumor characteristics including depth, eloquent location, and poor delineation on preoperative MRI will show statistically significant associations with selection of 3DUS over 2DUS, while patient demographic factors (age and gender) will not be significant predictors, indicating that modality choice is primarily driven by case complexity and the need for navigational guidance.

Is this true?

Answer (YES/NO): NO